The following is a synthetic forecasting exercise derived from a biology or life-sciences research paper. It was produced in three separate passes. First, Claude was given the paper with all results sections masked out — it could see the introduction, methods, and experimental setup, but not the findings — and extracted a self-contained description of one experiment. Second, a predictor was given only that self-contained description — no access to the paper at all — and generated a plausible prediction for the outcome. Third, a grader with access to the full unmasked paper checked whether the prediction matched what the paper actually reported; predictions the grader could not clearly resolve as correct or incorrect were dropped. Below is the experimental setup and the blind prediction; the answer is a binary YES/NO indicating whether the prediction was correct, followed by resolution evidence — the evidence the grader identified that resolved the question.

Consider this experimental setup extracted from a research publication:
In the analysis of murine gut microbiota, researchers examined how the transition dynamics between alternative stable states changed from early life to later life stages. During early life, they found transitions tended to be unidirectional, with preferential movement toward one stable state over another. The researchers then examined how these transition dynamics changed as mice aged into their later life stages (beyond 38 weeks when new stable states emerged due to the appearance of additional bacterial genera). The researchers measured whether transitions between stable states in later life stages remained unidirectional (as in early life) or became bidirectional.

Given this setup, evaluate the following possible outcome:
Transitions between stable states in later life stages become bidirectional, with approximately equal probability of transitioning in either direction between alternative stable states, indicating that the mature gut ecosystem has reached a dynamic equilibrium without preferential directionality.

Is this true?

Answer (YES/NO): NO